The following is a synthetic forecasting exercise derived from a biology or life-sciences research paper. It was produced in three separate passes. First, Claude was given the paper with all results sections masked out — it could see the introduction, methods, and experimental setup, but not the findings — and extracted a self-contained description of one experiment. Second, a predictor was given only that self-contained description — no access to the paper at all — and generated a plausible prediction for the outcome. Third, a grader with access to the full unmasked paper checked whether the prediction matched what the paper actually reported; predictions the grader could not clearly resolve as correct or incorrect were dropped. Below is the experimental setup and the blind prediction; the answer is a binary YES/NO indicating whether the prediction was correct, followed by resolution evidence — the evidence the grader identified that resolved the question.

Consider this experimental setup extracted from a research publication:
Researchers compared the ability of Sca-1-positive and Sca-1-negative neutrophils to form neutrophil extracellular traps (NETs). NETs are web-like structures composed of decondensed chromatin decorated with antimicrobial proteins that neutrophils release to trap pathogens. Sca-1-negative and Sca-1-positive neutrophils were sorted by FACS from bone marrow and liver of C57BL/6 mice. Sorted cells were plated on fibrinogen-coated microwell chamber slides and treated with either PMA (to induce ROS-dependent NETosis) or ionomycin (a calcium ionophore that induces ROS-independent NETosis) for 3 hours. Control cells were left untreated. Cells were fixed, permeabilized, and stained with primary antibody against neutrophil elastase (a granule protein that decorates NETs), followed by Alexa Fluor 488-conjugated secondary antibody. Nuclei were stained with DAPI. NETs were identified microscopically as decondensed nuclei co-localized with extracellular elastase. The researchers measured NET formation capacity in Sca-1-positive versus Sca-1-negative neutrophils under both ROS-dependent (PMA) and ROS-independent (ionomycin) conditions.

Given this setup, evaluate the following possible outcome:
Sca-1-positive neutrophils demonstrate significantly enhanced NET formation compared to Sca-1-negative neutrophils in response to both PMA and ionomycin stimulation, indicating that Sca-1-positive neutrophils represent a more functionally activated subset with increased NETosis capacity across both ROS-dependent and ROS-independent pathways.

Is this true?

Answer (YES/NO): YES